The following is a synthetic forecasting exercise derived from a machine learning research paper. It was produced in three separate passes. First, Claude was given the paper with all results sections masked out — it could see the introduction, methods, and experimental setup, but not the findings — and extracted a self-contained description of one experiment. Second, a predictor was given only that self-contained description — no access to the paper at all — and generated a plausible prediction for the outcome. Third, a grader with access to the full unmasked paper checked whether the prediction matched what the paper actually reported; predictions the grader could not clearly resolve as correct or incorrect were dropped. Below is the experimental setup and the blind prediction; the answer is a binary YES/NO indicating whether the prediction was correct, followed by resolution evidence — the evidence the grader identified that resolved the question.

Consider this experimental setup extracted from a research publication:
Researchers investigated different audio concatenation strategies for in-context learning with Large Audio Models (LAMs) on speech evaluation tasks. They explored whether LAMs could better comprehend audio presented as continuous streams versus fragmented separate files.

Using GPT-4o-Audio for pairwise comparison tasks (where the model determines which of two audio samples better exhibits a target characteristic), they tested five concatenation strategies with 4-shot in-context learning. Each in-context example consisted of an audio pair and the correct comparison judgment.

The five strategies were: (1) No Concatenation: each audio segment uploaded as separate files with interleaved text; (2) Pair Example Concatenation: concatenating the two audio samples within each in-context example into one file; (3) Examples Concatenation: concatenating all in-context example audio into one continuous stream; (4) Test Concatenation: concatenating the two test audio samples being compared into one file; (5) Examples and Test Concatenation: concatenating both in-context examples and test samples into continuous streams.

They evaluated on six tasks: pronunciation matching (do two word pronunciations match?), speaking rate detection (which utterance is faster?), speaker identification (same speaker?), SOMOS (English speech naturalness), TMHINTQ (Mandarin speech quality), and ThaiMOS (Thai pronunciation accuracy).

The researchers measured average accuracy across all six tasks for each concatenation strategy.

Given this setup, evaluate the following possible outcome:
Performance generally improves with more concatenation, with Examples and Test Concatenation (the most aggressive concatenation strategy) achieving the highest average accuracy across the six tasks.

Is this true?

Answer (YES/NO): NO